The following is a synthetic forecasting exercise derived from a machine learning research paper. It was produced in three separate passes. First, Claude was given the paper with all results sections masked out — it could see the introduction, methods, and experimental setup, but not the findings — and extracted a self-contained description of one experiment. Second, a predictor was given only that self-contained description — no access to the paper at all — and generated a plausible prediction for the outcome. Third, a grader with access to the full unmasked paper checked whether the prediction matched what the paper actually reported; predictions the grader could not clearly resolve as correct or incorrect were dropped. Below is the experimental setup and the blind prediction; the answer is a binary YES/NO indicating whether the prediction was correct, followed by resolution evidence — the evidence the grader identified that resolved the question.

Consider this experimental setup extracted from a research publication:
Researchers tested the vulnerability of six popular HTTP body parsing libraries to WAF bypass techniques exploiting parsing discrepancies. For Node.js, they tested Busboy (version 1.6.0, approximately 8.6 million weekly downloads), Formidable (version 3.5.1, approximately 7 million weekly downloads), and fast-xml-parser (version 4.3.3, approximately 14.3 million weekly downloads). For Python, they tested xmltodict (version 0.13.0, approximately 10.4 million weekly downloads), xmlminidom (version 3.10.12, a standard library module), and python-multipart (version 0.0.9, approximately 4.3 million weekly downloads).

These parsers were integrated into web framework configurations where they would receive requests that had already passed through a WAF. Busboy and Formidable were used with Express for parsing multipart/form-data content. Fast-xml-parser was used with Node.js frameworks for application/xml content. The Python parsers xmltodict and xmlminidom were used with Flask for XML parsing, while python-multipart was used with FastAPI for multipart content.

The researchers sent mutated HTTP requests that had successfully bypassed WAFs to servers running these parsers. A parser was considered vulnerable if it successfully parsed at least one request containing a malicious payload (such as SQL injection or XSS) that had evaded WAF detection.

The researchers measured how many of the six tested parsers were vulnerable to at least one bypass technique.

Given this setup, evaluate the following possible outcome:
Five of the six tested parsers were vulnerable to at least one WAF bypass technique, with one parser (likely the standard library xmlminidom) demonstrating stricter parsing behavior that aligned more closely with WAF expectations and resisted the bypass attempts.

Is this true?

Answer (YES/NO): NO